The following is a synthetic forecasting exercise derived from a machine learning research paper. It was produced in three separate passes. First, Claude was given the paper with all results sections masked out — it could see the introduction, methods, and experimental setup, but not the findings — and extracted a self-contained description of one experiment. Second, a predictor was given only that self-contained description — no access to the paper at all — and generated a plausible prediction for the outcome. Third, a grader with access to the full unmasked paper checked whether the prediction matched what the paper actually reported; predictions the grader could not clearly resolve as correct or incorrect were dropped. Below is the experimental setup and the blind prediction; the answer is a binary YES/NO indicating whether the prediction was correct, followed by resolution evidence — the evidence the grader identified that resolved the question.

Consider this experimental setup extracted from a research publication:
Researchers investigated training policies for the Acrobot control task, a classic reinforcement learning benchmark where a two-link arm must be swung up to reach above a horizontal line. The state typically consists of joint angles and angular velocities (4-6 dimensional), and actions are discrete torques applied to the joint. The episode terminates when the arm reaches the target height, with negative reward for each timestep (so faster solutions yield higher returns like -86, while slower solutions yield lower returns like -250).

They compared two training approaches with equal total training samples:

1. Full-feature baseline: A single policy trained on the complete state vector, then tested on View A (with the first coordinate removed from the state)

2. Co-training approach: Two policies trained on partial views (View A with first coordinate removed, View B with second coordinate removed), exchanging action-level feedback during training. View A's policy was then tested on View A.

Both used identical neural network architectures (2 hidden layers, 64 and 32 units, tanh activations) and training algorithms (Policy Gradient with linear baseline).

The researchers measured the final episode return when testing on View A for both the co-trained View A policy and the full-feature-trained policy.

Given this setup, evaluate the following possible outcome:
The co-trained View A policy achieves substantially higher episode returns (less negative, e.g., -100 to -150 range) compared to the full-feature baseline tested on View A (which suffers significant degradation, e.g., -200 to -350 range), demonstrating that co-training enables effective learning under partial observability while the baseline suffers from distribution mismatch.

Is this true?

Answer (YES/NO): YES